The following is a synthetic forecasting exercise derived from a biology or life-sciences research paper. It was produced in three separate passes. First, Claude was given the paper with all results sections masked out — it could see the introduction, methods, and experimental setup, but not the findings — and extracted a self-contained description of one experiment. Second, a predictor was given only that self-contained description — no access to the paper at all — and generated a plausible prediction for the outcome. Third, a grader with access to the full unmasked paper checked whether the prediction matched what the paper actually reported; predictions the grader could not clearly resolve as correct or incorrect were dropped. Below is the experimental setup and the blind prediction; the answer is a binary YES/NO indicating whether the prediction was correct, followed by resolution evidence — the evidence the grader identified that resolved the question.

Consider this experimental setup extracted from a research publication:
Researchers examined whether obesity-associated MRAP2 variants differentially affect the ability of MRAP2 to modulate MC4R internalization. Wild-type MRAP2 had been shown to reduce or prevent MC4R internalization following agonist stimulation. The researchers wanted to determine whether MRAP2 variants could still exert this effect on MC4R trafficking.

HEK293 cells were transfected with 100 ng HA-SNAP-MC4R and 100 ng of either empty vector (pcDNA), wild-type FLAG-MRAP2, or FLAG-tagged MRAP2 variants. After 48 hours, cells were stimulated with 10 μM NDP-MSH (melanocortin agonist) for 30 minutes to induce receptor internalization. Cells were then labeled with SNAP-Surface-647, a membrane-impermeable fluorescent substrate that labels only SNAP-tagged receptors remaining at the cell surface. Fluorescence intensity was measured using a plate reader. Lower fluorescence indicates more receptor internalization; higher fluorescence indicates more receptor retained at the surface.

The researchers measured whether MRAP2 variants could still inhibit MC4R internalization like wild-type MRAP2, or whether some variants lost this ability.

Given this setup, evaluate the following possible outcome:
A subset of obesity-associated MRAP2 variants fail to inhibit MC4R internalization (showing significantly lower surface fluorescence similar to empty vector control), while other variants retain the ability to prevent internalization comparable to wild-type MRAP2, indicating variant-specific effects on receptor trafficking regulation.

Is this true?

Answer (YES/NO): YES